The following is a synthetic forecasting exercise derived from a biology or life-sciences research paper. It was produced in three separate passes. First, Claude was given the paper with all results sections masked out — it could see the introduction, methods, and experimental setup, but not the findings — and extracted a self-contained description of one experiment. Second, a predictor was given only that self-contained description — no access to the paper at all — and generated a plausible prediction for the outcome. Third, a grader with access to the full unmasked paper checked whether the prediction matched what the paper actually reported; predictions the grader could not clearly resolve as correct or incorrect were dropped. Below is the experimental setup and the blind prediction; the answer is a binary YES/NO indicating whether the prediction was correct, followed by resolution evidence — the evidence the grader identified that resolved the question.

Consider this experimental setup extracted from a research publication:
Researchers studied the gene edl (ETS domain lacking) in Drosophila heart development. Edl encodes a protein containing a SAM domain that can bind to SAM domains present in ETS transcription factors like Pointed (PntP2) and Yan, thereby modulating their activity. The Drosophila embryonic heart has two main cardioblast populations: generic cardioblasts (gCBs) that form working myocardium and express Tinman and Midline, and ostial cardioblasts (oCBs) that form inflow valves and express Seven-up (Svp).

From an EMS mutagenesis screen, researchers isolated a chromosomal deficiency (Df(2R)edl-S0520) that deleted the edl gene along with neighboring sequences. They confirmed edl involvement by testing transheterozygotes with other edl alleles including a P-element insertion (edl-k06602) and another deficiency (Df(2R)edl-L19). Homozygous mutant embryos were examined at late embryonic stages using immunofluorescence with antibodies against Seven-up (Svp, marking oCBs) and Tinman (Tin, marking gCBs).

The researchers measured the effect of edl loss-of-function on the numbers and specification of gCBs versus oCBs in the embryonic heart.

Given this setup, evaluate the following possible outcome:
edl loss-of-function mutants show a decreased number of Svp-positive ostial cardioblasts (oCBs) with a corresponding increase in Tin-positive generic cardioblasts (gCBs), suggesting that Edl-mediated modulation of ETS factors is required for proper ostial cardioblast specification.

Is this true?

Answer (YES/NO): YES